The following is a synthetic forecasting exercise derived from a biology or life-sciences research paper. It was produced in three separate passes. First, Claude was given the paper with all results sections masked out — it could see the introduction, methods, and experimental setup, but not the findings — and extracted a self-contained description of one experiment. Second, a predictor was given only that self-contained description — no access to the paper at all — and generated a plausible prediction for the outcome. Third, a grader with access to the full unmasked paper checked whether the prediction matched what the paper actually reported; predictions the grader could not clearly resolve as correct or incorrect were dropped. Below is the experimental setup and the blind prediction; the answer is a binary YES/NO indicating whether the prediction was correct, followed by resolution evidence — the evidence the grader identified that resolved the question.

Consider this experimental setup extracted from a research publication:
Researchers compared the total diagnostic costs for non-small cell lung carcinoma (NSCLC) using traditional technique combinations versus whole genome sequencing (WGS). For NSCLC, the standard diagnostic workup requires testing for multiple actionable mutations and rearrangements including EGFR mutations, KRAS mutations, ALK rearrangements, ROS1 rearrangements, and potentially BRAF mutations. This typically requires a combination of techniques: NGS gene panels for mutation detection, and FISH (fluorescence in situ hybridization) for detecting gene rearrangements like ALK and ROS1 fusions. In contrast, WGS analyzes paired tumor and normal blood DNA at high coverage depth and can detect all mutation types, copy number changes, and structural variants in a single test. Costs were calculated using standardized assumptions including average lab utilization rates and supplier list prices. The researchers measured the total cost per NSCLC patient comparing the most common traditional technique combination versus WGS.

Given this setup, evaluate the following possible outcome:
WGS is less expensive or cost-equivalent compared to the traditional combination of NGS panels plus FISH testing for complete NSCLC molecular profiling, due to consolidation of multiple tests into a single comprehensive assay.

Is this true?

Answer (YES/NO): NO